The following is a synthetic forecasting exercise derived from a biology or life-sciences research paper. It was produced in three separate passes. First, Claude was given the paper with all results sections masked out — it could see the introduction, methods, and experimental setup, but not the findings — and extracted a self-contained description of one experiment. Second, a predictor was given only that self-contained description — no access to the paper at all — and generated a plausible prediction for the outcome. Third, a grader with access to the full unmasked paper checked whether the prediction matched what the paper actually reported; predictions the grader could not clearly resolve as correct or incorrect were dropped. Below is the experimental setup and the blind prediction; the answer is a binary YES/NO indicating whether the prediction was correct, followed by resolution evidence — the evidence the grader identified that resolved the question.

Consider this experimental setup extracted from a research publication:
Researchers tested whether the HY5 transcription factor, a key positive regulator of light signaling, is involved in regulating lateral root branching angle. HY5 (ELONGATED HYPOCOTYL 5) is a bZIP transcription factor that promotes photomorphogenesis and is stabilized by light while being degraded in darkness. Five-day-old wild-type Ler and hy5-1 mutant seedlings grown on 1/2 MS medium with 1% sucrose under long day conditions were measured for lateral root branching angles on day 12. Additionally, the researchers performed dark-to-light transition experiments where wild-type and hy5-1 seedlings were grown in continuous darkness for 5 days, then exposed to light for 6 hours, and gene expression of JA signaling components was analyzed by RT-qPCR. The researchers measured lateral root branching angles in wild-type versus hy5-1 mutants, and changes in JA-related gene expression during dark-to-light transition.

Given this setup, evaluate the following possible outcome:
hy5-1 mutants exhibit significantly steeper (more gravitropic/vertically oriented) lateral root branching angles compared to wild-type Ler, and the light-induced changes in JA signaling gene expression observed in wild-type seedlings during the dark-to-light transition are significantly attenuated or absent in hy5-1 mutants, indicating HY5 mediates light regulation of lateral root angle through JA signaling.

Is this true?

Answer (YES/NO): NO